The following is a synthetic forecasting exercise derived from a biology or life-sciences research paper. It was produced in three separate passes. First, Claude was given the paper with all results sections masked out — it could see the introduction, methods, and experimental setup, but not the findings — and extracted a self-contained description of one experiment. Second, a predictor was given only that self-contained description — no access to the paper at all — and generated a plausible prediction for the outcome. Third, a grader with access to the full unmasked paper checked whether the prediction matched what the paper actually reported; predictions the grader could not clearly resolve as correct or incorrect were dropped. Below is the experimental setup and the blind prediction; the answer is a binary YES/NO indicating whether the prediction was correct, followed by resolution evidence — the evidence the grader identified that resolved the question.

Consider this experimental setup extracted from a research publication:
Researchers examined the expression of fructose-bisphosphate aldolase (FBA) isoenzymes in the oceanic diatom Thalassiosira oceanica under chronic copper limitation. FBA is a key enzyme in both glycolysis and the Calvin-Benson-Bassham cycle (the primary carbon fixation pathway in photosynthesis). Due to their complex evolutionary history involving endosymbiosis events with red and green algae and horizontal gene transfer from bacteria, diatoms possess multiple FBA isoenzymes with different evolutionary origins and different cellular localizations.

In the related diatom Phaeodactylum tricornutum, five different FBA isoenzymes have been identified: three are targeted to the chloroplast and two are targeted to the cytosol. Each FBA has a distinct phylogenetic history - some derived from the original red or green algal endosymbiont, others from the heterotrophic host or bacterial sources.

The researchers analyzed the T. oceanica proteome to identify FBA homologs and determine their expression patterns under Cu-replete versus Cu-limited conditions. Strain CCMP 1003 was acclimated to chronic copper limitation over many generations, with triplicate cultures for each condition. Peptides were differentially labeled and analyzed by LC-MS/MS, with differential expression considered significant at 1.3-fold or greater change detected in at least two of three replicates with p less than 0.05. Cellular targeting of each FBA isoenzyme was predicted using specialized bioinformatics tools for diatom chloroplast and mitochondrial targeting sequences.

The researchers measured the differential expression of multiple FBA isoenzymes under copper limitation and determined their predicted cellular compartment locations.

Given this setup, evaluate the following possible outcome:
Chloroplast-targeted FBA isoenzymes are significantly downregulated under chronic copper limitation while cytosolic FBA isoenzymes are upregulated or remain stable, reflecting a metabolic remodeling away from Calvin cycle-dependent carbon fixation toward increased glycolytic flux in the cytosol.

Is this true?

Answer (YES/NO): NO